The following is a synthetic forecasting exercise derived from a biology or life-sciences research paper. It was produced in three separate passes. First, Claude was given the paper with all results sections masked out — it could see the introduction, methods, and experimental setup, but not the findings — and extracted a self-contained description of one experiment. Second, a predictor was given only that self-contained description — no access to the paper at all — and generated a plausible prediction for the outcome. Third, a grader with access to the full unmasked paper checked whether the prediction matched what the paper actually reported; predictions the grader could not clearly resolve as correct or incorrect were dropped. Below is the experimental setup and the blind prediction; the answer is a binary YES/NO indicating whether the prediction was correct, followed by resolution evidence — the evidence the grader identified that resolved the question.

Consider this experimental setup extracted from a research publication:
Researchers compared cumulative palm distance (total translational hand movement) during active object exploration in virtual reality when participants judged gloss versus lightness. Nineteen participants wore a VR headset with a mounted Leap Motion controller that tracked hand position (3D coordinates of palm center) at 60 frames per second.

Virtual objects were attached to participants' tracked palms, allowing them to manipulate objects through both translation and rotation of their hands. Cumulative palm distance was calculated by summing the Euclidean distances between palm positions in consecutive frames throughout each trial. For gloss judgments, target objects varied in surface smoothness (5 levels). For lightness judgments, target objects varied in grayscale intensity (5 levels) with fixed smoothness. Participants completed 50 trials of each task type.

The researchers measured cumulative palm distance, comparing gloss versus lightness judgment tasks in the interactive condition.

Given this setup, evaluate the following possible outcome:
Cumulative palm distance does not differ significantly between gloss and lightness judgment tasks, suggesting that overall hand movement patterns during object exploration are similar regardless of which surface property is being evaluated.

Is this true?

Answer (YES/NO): NO